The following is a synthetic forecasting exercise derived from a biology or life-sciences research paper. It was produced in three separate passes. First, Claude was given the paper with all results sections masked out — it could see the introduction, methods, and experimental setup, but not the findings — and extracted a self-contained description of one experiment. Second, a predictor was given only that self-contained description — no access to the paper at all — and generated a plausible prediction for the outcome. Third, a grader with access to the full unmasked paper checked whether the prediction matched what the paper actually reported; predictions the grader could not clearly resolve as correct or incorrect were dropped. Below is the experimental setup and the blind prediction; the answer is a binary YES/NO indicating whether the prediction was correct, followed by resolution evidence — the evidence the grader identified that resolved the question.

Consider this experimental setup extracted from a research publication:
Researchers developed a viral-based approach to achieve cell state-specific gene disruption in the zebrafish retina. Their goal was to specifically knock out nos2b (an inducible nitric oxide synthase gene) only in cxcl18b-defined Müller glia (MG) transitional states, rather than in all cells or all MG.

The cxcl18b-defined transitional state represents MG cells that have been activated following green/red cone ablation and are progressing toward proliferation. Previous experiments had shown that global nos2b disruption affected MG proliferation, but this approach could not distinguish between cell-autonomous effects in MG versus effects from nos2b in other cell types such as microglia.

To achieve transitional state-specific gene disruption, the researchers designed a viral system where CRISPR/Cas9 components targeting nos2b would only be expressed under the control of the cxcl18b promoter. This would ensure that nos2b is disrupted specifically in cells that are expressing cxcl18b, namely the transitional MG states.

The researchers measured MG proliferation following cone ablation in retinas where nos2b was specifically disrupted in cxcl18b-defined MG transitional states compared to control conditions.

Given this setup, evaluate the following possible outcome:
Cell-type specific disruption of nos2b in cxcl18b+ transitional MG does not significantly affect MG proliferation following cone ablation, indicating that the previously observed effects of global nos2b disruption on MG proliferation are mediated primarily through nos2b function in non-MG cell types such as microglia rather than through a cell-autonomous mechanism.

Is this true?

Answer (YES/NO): NO